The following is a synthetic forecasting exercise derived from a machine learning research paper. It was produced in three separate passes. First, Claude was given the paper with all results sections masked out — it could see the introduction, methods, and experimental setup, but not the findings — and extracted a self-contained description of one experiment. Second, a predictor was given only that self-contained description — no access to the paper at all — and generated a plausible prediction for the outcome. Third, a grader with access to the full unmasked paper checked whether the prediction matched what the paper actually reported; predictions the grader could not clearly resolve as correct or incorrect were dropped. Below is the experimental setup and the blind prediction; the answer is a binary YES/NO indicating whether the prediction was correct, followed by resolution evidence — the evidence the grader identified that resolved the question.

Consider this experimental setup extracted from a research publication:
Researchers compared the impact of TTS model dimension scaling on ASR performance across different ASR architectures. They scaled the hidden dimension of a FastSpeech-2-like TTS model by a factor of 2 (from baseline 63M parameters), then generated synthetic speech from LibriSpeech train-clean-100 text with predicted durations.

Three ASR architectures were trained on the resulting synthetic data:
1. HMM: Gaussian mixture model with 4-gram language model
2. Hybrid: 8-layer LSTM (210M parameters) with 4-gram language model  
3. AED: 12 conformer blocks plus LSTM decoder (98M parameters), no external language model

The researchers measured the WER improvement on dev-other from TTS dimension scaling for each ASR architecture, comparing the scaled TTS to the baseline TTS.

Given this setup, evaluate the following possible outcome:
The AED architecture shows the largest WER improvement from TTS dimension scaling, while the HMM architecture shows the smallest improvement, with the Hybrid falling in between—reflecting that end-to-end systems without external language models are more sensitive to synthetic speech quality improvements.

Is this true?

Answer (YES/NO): YES